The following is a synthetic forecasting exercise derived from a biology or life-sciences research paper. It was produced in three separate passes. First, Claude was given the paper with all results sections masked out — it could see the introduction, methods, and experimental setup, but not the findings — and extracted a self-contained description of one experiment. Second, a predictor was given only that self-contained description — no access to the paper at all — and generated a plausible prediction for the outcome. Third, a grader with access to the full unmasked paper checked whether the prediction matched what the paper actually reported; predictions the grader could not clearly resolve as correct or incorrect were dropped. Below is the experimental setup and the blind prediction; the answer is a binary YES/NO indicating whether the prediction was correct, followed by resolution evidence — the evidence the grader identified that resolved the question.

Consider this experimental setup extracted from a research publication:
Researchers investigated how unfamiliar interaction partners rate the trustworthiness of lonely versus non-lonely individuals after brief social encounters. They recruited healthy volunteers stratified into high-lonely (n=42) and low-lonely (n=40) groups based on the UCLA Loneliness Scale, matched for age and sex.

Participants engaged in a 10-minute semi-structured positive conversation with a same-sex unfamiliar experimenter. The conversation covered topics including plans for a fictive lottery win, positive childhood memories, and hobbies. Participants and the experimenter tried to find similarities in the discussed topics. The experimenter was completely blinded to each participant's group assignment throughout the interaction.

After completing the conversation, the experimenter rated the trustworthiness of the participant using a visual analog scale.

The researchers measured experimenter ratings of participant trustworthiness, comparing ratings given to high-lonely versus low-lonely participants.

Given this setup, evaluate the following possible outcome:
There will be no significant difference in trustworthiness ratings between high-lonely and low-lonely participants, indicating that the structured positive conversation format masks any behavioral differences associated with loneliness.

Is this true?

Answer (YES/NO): NO